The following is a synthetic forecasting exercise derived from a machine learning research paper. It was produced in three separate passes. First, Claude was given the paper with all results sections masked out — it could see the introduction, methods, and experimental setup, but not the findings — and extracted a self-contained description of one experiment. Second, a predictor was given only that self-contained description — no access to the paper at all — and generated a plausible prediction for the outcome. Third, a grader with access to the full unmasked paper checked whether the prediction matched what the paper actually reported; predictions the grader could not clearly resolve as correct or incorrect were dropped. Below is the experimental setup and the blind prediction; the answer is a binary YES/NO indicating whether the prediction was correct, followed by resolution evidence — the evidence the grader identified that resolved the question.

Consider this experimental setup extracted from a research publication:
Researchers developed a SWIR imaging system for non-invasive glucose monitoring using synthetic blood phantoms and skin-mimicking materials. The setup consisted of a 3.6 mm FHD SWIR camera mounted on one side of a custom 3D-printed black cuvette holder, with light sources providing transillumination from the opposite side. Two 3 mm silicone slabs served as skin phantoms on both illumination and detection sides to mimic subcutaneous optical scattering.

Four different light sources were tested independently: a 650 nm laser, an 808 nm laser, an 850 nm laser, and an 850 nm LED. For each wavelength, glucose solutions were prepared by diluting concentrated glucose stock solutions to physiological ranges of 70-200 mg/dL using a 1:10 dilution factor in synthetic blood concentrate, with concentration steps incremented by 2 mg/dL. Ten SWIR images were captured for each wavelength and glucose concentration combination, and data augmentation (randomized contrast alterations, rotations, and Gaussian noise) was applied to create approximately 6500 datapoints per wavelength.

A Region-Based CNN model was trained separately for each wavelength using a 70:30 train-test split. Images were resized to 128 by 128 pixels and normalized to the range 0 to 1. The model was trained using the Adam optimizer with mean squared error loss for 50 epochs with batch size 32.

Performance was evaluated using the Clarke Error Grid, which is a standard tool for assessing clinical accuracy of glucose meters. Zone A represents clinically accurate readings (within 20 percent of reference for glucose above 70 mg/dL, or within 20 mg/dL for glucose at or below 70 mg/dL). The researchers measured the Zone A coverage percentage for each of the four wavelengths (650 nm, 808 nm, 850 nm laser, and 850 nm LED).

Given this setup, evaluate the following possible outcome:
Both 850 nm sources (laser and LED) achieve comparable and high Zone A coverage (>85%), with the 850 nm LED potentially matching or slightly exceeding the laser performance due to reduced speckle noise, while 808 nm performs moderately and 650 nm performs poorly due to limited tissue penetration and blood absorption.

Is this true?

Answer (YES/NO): NO